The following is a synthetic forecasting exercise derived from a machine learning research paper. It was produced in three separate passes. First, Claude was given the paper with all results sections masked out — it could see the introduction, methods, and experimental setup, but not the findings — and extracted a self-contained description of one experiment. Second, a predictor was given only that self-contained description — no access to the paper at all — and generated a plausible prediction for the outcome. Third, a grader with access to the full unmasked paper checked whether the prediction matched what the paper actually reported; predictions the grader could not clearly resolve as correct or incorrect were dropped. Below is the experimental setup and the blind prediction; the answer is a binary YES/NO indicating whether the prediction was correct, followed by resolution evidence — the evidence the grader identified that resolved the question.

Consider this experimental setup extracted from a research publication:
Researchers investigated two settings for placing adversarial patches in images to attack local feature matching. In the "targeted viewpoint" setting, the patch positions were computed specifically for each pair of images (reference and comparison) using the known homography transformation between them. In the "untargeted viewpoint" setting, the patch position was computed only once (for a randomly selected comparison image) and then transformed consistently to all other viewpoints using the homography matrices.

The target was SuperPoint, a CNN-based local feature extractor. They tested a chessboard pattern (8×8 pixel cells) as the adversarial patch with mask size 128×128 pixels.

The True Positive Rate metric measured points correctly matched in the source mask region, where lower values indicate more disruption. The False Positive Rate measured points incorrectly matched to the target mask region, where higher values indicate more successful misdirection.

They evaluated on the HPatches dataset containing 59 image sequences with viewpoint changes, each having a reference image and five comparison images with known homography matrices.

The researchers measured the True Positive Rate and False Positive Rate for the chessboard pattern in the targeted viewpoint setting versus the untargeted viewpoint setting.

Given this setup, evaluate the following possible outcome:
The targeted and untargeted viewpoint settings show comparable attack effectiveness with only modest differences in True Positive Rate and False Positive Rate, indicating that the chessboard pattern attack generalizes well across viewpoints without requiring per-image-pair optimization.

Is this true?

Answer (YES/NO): NO